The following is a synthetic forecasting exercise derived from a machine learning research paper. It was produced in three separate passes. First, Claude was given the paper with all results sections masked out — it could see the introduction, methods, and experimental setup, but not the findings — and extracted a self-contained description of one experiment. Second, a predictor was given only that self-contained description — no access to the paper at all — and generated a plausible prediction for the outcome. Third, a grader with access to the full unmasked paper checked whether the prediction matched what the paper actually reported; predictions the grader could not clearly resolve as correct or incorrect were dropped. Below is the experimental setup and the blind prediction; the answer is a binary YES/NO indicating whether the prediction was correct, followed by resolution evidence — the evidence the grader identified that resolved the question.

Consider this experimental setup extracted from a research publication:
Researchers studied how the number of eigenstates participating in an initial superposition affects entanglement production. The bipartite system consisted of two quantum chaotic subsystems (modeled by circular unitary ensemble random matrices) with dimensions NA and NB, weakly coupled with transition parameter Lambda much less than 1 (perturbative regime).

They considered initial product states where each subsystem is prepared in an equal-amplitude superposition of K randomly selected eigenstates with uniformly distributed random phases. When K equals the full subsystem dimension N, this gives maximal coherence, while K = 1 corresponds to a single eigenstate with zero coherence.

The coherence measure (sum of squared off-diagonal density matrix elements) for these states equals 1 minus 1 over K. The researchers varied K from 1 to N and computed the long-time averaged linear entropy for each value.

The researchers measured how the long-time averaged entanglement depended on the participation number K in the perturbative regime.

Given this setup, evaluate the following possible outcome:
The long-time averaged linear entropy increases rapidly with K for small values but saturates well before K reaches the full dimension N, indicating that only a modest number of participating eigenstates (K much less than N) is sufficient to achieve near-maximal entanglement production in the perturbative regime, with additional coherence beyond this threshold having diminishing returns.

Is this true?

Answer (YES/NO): NO